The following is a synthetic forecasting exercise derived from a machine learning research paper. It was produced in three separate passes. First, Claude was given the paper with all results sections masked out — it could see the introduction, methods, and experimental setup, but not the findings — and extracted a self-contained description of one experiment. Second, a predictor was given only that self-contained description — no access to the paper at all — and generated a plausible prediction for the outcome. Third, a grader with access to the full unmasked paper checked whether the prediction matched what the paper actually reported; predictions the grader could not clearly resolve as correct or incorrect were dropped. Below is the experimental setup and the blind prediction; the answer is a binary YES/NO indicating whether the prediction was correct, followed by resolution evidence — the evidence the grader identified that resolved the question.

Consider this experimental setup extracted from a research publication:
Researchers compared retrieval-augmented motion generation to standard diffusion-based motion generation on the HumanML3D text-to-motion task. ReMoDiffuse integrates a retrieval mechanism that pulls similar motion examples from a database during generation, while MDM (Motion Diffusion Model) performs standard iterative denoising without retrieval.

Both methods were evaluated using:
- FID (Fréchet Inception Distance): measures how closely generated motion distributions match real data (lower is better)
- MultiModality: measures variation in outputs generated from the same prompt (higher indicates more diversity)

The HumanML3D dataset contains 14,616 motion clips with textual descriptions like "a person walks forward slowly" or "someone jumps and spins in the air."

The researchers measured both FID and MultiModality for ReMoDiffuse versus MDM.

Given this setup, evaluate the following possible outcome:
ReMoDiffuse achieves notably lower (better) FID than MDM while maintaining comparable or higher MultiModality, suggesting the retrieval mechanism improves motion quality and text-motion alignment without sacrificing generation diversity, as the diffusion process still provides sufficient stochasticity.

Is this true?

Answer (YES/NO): NO